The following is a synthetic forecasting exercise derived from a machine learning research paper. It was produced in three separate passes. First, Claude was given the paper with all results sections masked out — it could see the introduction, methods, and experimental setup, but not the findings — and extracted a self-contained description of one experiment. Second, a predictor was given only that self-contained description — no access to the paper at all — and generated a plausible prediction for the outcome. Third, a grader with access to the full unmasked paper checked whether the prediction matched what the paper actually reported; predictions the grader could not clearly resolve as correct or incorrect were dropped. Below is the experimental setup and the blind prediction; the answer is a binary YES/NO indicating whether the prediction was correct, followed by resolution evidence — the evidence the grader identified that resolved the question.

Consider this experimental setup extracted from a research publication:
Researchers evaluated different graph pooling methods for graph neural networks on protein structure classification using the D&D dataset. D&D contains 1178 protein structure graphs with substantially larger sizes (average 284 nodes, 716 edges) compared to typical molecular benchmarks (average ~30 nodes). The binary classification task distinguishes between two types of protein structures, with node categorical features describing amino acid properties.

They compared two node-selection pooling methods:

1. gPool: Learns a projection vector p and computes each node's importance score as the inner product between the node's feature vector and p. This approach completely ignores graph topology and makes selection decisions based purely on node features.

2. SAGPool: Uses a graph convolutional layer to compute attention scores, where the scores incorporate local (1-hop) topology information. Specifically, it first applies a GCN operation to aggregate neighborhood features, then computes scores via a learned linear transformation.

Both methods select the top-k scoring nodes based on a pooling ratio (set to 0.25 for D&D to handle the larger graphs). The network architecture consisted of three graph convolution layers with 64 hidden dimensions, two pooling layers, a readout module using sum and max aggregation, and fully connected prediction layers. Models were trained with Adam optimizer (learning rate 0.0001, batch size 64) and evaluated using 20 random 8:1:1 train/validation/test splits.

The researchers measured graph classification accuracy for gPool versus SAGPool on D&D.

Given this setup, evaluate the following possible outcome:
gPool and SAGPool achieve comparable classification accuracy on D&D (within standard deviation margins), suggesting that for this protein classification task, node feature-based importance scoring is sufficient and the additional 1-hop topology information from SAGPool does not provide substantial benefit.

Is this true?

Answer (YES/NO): YES